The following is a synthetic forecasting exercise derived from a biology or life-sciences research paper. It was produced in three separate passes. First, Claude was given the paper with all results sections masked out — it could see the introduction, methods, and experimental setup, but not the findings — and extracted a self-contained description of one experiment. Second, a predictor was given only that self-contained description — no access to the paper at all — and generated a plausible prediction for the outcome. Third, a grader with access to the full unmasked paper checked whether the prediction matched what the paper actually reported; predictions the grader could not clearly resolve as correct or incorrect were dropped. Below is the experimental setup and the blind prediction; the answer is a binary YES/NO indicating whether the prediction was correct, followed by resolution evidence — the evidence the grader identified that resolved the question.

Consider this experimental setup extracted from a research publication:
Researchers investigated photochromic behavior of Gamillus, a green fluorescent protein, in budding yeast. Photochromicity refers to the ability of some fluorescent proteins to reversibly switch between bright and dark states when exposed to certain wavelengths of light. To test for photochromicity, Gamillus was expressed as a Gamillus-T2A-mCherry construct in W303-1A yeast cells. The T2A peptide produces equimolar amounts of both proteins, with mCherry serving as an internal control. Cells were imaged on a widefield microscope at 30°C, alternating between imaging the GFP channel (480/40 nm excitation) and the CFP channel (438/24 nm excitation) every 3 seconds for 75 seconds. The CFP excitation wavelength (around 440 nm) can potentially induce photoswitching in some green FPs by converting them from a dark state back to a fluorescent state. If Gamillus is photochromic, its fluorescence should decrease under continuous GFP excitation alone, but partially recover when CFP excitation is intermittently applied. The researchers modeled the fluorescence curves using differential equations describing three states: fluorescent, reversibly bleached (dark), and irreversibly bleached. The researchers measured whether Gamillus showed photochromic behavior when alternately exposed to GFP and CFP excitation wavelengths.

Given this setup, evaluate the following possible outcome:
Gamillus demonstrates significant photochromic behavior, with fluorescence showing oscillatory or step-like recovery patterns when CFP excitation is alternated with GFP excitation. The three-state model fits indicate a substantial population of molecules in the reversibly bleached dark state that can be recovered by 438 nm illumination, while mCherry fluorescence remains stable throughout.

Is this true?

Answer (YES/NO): YES